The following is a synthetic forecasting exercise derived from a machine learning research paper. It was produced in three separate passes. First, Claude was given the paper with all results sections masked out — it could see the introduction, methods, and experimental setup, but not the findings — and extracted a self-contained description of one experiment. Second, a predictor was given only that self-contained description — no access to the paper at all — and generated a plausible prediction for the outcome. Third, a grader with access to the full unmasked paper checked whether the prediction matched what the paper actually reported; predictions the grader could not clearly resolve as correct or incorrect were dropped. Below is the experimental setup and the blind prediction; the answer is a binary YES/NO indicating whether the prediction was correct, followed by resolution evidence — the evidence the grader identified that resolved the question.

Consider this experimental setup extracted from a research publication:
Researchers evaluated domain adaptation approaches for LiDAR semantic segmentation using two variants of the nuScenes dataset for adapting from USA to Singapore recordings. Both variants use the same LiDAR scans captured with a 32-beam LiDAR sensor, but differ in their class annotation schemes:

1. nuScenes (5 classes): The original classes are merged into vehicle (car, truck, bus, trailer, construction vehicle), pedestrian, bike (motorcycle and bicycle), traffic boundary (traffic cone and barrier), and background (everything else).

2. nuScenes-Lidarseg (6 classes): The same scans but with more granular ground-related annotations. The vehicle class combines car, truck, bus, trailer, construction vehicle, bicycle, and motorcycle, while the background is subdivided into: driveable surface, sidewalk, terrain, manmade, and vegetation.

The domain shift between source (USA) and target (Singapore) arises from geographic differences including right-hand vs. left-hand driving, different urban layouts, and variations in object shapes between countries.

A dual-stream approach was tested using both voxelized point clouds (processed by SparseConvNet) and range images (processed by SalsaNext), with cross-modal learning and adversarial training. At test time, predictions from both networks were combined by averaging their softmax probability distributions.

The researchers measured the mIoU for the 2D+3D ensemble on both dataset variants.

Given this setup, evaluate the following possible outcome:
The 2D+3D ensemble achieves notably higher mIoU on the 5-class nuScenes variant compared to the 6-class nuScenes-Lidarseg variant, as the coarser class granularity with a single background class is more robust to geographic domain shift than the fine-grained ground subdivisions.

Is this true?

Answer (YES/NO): NO